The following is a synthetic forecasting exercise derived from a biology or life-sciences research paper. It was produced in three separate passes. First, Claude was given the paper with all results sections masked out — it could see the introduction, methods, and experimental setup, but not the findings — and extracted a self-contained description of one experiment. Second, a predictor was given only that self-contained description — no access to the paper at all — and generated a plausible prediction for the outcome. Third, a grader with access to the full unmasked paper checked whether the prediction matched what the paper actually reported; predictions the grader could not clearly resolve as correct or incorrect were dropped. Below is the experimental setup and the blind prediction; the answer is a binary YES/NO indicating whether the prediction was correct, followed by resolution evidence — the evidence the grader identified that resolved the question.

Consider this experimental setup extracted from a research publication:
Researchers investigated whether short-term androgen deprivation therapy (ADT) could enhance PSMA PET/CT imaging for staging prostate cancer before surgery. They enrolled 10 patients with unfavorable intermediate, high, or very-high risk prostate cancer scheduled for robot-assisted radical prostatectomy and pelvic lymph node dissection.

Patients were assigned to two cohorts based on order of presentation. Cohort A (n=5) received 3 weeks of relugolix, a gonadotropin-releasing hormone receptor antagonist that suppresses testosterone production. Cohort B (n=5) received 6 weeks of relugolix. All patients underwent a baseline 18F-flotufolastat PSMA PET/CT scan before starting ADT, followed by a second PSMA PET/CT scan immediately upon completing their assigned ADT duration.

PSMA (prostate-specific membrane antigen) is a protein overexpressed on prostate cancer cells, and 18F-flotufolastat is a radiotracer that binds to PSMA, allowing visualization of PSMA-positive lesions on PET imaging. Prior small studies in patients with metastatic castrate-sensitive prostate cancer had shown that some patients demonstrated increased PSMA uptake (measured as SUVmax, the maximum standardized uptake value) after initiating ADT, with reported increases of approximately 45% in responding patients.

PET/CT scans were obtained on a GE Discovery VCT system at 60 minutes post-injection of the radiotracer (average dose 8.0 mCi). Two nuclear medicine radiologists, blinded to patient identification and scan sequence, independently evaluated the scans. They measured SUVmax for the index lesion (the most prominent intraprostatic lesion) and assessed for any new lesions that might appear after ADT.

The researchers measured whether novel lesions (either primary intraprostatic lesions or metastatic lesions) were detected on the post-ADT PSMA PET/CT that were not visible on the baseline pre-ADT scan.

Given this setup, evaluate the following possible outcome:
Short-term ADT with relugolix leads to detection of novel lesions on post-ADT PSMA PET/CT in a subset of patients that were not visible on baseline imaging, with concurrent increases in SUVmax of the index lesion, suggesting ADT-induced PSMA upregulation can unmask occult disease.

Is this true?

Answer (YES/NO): NO